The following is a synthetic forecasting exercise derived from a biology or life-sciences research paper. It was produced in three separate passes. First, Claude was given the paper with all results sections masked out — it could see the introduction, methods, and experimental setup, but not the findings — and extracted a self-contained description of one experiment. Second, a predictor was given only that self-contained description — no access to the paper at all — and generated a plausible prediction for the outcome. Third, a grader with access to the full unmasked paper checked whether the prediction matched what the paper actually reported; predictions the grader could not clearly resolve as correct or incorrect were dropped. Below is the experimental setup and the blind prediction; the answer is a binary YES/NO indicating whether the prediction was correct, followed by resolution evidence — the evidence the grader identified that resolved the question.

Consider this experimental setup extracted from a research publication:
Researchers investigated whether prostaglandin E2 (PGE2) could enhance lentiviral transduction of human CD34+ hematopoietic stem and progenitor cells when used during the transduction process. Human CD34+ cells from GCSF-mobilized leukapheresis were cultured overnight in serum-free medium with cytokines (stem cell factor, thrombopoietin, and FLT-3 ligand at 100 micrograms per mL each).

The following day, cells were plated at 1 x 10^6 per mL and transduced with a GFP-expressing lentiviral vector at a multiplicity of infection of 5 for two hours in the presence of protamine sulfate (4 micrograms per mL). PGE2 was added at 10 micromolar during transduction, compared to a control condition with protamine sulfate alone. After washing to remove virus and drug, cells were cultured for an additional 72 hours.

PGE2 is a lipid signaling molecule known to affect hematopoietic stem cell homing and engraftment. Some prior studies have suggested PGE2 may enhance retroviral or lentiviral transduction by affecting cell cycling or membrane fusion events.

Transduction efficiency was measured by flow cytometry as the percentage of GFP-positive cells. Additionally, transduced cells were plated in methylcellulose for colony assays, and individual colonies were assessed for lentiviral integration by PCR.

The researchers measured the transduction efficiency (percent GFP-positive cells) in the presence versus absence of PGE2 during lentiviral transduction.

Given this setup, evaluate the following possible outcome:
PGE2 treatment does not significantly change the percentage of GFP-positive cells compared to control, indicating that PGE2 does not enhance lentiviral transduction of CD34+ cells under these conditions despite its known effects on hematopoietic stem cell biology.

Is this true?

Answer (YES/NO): YES